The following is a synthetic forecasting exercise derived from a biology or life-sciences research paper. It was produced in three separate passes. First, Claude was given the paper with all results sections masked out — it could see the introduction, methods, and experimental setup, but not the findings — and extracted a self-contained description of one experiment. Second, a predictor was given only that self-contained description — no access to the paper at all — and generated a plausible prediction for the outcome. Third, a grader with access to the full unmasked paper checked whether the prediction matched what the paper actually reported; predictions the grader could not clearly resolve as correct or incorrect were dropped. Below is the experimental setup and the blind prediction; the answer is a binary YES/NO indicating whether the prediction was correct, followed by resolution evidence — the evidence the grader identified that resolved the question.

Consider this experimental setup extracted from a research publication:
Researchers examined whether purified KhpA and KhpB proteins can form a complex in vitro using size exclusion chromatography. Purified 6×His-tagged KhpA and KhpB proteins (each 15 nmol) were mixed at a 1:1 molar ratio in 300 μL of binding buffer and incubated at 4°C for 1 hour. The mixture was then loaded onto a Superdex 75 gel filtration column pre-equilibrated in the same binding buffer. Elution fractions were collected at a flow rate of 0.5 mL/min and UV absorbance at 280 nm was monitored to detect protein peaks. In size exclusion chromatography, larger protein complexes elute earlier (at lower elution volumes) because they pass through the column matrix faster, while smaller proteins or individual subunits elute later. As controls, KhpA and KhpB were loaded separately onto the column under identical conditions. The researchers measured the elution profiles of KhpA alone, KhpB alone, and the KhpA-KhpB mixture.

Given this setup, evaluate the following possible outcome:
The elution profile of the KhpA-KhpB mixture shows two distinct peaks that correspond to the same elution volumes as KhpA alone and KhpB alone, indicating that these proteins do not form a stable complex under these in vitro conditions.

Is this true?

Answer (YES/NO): NO